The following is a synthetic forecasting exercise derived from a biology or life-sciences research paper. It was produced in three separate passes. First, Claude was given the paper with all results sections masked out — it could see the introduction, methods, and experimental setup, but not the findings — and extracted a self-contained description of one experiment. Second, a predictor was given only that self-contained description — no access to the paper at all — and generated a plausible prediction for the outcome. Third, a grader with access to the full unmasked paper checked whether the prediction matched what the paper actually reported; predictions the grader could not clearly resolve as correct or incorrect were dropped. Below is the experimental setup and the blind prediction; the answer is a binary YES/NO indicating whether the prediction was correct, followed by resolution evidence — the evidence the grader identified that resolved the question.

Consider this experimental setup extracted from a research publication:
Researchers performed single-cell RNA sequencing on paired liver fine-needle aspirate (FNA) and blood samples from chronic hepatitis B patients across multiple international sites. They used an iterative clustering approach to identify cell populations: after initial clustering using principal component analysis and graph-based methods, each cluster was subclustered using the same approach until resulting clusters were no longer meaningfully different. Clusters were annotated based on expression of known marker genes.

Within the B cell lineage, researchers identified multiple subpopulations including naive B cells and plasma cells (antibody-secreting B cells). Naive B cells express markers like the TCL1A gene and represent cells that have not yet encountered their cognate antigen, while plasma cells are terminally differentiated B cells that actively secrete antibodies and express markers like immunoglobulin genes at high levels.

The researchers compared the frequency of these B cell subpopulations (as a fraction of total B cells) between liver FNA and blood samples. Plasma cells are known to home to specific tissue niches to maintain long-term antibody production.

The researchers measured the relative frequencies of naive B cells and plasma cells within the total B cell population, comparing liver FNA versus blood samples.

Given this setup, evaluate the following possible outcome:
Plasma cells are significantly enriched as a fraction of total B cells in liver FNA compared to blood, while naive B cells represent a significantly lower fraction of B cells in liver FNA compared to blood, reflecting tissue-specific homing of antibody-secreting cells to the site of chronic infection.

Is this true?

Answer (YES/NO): NO